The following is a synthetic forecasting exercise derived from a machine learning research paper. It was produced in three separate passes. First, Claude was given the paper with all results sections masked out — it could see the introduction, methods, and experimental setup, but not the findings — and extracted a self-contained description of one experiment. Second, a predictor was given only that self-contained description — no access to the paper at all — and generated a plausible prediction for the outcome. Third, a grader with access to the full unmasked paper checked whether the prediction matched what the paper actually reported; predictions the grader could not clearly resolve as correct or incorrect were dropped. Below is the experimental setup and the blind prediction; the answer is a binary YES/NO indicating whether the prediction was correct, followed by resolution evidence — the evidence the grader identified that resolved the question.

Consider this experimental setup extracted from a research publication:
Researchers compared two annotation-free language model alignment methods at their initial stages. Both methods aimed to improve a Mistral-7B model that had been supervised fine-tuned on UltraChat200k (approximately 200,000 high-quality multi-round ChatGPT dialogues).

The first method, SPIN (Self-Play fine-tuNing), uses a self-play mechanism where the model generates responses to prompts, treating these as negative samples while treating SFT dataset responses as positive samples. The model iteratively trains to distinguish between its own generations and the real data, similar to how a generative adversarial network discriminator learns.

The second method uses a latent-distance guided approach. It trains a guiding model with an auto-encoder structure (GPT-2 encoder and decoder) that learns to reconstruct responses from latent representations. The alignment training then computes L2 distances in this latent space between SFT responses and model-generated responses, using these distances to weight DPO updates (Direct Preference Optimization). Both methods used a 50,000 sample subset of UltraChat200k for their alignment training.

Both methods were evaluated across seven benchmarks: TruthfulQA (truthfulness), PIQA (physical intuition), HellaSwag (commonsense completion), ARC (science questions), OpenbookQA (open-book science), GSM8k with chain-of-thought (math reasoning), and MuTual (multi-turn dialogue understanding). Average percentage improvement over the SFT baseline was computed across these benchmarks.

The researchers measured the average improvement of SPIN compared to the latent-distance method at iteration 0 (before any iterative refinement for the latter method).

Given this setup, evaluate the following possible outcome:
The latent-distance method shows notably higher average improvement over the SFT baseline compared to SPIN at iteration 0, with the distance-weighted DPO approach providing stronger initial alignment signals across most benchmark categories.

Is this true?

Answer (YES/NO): NO